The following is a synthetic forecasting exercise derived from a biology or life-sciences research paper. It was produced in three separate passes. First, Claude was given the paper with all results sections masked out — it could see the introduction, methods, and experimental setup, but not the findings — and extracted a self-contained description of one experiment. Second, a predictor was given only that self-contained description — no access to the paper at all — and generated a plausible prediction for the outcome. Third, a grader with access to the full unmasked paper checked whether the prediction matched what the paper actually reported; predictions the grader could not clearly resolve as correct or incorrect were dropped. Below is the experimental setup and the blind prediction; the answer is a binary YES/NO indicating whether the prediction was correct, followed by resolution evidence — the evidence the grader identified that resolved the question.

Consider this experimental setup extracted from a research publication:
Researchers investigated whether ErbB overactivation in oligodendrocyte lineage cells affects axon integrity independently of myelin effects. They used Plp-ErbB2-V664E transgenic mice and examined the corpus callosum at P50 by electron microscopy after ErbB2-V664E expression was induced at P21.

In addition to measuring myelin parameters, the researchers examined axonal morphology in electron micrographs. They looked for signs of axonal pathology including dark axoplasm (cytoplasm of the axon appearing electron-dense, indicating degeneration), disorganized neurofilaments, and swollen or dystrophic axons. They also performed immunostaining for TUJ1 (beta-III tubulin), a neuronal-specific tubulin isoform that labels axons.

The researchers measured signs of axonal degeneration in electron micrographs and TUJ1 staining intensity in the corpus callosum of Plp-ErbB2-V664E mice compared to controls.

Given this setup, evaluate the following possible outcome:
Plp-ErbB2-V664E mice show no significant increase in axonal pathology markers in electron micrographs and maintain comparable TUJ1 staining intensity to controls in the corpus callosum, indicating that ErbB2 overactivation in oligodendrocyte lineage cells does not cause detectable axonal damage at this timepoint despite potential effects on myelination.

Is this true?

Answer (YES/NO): NO